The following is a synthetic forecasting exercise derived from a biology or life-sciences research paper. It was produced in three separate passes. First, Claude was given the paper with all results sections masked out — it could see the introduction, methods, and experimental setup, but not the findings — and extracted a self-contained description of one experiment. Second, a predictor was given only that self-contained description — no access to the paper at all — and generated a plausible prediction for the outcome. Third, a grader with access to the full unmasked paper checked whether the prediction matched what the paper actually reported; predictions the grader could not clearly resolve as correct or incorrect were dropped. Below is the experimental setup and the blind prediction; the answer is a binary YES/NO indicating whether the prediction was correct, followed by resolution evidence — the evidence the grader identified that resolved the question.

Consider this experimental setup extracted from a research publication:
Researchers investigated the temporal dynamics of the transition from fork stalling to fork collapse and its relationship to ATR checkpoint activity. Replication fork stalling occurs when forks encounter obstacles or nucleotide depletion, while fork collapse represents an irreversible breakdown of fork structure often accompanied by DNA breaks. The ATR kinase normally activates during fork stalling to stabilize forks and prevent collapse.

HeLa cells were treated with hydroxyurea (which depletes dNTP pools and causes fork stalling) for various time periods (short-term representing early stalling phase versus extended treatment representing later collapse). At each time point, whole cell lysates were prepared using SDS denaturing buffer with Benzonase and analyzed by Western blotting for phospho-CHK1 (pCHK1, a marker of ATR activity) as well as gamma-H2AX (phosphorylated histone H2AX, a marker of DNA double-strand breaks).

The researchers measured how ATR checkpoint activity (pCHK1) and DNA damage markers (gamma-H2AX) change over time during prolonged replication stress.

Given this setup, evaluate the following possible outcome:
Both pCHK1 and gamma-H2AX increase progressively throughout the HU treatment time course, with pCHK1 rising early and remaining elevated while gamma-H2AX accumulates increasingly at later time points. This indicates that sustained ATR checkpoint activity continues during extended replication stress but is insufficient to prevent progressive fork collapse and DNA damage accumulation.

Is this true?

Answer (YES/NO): NO